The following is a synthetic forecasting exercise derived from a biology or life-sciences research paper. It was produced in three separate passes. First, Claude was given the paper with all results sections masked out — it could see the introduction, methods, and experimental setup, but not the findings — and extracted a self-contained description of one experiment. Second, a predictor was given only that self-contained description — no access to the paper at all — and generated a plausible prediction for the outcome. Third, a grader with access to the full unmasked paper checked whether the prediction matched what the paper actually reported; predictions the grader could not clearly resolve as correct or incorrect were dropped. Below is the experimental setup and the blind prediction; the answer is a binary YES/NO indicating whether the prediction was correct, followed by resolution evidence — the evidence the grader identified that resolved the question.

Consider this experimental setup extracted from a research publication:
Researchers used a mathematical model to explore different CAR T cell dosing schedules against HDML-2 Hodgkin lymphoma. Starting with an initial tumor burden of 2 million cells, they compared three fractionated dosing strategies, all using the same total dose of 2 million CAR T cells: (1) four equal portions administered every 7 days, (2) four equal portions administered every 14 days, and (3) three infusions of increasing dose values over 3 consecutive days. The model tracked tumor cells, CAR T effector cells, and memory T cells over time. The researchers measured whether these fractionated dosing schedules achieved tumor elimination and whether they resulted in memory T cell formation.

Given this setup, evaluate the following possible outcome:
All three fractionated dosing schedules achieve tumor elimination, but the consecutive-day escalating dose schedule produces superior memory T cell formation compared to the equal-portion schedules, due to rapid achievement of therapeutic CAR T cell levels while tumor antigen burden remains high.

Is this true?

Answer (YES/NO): NO